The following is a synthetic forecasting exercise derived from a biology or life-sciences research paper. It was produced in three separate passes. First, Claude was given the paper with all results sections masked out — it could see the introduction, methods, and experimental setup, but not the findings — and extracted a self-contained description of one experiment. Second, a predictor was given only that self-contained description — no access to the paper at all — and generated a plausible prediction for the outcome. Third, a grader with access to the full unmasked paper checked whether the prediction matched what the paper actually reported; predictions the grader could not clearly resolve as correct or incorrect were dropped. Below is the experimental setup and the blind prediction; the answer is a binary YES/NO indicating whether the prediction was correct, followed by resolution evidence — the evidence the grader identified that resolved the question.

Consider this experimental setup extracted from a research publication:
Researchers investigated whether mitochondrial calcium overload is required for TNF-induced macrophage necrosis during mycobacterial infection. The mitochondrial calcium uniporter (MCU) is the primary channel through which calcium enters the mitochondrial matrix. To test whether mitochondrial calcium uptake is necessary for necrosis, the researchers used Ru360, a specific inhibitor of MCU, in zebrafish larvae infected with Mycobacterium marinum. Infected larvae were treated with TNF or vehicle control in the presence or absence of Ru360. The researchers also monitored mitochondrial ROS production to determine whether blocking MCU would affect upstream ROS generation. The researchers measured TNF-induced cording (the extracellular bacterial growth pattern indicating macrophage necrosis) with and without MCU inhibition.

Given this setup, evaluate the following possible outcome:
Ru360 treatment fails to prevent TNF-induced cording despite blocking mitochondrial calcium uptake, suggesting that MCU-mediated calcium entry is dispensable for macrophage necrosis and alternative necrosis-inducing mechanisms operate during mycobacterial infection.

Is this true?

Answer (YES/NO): NO